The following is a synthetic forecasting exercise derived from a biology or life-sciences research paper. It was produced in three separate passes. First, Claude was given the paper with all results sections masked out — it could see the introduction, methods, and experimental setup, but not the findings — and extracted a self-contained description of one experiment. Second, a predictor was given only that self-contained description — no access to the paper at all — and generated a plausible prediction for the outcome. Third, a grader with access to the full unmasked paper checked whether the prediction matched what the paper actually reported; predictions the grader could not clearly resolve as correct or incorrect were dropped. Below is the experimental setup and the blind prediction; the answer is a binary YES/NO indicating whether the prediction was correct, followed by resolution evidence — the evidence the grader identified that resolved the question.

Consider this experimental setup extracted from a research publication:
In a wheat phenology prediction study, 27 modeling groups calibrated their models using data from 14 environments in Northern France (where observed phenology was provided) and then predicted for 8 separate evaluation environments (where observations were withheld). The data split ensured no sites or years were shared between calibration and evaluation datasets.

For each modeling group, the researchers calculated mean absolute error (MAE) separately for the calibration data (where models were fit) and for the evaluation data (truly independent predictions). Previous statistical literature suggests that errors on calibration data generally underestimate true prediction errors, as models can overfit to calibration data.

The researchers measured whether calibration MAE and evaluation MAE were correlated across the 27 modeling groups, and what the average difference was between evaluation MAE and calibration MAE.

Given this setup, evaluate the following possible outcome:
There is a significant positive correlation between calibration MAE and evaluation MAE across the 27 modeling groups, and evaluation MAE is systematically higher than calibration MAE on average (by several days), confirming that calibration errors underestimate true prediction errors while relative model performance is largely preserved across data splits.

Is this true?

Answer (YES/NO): NO